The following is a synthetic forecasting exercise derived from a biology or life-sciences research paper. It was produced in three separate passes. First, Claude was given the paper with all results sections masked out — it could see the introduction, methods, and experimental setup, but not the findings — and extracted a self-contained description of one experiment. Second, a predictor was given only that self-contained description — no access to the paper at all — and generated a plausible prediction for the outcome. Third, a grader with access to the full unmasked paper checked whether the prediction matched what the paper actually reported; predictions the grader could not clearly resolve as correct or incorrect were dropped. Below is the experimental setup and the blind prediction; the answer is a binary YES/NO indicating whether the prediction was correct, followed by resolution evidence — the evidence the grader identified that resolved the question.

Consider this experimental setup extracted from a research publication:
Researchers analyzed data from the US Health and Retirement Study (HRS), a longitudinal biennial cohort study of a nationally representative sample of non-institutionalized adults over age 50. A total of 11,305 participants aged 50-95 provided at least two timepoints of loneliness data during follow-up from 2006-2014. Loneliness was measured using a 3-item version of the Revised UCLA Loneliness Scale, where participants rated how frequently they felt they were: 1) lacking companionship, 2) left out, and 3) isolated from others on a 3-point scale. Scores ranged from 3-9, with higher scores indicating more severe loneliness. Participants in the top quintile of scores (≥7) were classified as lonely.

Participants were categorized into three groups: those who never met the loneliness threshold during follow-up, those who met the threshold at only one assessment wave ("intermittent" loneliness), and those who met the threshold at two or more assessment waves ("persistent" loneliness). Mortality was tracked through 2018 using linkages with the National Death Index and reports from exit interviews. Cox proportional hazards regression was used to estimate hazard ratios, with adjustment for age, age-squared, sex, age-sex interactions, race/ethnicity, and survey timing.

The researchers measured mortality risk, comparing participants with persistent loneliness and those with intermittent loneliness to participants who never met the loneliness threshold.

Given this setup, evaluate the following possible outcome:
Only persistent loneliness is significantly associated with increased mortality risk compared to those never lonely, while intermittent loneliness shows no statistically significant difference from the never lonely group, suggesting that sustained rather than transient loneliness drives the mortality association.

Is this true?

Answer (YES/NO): NO